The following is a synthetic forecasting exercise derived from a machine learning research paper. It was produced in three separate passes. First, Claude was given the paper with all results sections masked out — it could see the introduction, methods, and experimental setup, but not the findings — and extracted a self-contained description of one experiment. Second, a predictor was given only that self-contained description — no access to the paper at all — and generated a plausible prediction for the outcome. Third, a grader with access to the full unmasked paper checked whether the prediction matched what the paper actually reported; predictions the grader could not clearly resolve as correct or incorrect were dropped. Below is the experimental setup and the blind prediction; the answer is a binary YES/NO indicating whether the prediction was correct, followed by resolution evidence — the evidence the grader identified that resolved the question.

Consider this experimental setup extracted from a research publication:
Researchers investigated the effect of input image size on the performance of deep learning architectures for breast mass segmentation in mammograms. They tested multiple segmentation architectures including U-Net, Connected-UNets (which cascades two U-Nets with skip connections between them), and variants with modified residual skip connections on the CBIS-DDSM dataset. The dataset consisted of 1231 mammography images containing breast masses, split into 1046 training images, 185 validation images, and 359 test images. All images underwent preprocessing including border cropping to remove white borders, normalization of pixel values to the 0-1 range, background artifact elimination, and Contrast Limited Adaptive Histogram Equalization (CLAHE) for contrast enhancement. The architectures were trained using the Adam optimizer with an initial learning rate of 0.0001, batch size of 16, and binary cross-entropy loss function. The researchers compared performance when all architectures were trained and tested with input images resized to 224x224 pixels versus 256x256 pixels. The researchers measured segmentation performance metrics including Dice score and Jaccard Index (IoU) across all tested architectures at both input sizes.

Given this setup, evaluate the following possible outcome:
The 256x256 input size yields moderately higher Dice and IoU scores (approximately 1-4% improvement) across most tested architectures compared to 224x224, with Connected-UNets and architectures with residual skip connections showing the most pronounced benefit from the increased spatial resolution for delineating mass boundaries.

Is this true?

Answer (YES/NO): NO